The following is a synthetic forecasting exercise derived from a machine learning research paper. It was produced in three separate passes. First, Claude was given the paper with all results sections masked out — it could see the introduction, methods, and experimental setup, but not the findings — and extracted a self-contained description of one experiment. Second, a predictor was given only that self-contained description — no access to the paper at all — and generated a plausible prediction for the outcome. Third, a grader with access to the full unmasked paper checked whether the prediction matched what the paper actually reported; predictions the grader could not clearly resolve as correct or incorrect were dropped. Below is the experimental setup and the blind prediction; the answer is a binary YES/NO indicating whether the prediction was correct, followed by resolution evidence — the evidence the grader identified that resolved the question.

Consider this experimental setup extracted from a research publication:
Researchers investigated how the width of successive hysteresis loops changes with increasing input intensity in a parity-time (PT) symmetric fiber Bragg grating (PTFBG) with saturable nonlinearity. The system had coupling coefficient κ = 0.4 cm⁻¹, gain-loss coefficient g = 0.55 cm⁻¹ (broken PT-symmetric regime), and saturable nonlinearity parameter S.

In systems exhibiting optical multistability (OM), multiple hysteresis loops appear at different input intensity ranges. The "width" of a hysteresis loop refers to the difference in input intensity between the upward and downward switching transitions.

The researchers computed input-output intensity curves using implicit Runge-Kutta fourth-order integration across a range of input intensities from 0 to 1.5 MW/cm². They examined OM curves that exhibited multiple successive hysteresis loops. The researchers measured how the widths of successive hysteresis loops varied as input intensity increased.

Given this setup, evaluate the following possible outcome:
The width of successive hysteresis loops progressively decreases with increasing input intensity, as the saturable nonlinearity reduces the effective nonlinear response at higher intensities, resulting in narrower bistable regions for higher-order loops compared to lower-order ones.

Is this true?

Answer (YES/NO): NO